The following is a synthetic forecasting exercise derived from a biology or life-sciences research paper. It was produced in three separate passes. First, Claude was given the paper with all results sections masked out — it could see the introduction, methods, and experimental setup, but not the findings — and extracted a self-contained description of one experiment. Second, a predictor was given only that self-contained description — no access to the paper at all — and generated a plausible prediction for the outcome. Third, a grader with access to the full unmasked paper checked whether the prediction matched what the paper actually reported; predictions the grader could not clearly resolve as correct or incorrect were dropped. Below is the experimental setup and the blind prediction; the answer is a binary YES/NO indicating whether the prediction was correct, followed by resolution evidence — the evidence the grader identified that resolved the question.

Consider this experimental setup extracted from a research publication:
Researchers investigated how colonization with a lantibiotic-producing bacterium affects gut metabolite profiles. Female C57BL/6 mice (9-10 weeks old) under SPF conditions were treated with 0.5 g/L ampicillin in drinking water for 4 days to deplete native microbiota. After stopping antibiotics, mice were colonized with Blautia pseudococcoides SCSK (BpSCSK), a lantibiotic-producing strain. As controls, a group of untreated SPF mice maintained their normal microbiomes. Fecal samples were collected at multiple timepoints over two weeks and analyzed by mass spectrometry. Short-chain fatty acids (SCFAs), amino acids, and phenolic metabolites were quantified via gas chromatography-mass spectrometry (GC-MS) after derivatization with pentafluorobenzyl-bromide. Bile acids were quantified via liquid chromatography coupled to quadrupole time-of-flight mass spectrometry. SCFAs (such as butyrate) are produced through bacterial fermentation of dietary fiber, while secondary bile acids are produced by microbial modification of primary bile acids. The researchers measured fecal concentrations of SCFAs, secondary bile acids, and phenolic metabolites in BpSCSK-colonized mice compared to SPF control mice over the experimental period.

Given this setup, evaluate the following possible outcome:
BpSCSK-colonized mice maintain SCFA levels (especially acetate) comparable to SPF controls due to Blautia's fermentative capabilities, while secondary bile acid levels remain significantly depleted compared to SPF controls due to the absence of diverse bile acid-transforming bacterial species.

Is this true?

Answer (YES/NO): NO